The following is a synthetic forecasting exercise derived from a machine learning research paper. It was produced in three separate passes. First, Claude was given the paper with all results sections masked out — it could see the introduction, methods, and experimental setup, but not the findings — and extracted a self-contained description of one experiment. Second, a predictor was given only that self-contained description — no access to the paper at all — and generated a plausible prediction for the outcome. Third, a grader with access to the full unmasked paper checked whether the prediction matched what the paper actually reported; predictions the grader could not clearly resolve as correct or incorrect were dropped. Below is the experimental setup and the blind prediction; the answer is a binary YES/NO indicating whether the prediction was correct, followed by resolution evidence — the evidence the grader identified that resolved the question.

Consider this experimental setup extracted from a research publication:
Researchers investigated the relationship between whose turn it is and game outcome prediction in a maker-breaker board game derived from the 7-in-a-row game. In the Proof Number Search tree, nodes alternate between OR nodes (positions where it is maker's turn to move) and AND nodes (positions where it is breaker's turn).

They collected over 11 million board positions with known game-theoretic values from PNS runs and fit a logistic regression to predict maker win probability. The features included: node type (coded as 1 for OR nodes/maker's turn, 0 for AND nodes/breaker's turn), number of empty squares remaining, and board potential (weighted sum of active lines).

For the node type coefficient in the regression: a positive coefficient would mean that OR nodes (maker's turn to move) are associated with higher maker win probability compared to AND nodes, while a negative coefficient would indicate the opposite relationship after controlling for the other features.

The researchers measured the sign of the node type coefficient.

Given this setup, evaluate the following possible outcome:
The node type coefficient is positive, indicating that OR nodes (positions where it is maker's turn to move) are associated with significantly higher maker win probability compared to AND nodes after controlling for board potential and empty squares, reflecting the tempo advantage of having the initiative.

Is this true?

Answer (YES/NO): NO